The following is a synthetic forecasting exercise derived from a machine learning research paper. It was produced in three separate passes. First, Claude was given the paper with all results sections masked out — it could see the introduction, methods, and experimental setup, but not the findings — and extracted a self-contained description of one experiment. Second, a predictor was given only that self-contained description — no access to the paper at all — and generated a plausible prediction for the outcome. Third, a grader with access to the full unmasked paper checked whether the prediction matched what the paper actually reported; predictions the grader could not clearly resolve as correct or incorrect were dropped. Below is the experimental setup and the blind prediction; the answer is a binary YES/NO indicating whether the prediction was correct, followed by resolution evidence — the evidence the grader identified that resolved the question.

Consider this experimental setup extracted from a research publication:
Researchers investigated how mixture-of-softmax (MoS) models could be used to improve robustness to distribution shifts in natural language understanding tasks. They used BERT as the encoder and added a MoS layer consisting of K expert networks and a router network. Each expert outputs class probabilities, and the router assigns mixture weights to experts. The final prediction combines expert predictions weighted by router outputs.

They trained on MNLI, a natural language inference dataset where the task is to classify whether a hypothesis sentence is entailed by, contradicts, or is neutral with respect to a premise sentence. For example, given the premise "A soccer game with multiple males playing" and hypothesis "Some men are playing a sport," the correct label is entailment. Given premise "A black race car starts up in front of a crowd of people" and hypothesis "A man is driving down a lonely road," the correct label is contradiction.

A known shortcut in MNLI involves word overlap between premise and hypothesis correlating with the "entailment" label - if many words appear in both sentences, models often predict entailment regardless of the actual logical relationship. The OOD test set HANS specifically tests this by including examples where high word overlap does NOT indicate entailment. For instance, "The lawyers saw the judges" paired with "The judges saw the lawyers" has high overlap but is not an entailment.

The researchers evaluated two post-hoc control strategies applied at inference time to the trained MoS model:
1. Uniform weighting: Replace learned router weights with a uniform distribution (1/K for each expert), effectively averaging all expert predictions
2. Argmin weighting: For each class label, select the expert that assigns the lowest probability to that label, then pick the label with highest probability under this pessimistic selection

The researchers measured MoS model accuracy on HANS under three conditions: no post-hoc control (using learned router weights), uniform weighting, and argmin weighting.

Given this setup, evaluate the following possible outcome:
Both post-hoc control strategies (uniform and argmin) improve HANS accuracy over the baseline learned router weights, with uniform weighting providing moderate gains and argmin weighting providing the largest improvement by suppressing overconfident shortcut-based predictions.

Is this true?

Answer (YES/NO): YES